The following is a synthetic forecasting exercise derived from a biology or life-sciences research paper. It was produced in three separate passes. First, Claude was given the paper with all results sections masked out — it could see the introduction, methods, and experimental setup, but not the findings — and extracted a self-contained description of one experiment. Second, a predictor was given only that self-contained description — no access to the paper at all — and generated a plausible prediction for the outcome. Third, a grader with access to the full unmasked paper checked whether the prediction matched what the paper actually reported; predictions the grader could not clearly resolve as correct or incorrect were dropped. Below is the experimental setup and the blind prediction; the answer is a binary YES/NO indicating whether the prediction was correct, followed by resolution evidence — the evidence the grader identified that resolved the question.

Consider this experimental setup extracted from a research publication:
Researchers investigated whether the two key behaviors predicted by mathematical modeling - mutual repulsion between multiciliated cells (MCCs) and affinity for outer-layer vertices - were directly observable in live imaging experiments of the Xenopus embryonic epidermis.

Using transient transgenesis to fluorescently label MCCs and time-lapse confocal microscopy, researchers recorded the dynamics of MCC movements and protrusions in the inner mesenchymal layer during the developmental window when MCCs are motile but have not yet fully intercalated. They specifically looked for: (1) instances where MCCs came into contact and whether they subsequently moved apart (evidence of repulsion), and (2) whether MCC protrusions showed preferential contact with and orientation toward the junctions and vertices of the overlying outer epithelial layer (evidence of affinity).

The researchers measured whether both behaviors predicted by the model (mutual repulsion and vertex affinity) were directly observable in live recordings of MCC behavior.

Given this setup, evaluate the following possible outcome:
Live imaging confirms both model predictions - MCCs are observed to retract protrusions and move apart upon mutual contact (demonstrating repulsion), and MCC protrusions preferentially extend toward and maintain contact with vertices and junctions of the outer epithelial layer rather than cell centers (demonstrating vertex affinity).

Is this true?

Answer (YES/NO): YES